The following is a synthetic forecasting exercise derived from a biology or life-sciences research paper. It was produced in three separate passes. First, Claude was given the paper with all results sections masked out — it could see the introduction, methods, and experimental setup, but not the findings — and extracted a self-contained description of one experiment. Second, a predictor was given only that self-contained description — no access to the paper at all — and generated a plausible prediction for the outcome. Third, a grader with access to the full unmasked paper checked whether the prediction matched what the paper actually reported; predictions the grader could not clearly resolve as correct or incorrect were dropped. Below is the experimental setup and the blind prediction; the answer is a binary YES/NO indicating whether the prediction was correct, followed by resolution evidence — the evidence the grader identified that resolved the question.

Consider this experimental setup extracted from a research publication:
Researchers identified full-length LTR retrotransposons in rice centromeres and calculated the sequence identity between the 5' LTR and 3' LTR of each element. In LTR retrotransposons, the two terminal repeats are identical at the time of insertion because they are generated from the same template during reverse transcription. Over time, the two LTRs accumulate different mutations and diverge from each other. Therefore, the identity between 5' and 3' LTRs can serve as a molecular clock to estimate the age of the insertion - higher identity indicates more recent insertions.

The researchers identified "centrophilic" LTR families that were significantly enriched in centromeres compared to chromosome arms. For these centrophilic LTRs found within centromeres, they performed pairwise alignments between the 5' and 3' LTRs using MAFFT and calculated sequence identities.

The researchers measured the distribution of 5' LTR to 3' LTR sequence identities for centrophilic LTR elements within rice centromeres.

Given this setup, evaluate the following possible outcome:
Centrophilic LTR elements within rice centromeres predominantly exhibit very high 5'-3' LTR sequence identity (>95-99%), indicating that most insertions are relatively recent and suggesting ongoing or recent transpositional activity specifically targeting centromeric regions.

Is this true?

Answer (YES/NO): NO